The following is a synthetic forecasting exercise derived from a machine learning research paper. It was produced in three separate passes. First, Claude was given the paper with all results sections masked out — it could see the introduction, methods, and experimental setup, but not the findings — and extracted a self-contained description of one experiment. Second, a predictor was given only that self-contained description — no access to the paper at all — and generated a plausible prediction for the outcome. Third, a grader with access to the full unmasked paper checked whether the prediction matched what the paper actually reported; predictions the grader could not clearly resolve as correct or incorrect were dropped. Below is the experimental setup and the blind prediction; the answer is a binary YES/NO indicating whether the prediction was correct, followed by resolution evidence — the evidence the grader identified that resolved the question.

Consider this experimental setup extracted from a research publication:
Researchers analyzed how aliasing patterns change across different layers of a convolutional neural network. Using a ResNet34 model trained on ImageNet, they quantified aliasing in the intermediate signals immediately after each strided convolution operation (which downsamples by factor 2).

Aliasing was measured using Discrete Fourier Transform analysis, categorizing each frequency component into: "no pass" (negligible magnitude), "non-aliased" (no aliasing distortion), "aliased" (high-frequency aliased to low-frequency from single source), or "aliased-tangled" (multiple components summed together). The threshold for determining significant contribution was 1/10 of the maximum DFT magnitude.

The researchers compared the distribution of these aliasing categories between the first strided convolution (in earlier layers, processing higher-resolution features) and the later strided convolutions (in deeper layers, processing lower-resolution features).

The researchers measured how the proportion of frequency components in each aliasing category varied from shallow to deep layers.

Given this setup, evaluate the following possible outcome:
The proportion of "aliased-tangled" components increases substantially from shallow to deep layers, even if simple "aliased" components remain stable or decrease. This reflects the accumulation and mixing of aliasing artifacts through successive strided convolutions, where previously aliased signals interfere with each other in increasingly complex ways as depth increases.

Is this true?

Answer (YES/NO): NO